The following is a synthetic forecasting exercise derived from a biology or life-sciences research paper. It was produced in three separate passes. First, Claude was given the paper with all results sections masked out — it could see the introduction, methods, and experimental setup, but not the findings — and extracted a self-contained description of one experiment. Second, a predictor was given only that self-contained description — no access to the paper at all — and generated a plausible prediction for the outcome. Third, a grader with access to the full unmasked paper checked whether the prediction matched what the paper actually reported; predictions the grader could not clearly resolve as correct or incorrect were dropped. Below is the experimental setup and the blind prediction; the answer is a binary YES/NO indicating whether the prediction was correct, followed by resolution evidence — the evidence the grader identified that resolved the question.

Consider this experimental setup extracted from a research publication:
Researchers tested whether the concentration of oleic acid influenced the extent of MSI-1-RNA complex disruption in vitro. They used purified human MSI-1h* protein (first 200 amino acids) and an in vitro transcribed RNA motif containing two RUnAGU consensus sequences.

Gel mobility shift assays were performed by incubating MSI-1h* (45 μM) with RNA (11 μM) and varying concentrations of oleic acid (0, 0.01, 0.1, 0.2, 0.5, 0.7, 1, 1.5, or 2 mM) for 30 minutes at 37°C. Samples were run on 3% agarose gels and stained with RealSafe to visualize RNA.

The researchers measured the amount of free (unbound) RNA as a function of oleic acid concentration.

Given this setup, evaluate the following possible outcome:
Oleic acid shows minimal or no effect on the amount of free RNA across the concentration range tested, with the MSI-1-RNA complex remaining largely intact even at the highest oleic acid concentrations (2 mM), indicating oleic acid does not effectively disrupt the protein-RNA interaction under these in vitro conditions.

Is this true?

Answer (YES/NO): NO